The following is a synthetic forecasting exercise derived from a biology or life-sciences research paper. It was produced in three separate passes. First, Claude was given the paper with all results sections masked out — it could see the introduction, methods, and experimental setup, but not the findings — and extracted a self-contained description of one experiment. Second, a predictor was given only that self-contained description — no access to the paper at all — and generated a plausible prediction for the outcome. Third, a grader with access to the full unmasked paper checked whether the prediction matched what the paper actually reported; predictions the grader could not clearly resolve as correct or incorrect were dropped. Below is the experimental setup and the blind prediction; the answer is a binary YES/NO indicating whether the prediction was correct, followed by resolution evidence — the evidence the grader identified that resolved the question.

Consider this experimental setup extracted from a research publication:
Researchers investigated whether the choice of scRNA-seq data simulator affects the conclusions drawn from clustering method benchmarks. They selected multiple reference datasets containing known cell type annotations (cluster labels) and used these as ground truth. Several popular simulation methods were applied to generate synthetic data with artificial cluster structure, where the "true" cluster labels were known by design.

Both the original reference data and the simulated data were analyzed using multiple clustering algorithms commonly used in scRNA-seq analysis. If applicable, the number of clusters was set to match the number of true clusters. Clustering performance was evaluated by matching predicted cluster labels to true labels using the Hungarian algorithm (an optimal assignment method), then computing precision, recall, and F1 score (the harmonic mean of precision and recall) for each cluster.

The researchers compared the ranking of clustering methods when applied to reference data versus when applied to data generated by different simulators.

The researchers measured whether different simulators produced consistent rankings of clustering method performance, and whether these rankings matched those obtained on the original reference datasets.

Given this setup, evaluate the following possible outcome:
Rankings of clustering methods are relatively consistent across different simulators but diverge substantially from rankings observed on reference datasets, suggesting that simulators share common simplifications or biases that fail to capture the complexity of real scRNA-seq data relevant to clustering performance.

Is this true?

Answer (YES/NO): NO